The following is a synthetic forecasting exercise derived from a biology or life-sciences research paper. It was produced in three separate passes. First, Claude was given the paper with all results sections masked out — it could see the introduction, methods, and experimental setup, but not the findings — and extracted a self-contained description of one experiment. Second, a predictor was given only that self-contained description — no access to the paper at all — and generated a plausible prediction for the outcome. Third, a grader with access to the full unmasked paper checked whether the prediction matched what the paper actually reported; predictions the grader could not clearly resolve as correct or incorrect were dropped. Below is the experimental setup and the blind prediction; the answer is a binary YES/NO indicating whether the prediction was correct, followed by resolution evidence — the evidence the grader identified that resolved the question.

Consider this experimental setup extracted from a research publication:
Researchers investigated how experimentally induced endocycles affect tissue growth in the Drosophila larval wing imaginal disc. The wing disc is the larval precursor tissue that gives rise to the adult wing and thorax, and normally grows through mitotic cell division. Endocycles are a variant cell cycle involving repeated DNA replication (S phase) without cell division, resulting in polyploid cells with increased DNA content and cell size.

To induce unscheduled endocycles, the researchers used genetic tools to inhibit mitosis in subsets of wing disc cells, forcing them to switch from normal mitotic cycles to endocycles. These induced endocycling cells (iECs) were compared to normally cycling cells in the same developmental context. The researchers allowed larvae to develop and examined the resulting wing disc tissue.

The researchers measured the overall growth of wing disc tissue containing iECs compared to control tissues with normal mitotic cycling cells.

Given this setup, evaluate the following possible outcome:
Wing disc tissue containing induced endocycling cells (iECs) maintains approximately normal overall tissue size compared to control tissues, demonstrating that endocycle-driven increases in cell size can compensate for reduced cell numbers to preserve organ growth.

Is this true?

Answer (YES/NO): NO